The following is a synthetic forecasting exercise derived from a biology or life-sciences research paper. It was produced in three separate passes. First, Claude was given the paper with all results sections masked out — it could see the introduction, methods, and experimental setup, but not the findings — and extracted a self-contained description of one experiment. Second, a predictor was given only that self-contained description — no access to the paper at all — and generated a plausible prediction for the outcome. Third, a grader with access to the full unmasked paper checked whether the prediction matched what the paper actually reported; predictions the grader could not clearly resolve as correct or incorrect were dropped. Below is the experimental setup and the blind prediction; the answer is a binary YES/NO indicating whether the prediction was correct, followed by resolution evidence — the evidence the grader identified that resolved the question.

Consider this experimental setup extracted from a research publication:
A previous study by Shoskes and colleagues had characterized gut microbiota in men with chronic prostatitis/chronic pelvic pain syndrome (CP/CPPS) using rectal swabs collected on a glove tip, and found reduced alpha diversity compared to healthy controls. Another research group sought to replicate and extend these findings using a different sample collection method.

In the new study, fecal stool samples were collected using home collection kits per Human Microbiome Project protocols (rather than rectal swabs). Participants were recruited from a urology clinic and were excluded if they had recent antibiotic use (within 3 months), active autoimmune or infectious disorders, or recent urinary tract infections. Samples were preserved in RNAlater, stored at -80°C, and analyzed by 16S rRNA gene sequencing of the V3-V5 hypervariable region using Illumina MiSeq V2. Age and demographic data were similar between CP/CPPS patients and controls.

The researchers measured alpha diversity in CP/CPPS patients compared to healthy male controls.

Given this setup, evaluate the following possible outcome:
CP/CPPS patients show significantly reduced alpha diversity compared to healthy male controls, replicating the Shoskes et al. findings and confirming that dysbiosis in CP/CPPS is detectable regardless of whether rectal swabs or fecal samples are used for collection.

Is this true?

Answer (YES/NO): NO